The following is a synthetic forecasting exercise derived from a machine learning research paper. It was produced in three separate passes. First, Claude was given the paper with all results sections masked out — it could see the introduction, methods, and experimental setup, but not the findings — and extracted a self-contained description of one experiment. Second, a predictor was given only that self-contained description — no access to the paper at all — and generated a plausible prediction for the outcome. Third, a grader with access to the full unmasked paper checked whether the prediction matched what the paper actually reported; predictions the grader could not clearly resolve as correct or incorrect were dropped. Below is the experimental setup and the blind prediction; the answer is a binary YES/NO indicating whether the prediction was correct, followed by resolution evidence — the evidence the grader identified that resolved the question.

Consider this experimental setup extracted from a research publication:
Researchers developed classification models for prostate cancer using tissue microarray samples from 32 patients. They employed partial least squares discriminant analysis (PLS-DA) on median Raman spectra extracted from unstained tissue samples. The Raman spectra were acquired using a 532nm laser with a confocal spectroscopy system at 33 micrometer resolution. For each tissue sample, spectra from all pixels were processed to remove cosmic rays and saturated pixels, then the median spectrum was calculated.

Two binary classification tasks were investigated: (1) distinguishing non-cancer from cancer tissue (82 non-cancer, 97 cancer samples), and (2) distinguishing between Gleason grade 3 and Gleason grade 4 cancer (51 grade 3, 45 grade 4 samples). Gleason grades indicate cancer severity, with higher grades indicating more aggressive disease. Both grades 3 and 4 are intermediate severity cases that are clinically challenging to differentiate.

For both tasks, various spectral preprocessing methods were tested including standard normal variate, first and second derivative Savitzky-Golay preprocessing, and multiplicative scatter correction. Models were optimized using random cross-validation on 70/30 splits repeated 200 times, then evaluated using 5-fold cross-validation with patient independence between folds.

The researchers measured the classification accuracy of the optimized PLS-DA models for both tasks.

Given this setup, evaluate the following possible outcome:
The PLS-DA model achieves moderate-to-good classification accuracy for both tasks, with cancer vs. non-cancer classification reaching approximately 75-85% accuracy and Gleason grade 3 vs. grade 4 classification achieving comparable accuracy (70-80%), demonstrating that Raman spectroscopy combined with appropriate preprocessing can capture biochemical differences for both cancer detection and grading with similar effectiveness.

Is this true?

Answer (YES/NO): NO